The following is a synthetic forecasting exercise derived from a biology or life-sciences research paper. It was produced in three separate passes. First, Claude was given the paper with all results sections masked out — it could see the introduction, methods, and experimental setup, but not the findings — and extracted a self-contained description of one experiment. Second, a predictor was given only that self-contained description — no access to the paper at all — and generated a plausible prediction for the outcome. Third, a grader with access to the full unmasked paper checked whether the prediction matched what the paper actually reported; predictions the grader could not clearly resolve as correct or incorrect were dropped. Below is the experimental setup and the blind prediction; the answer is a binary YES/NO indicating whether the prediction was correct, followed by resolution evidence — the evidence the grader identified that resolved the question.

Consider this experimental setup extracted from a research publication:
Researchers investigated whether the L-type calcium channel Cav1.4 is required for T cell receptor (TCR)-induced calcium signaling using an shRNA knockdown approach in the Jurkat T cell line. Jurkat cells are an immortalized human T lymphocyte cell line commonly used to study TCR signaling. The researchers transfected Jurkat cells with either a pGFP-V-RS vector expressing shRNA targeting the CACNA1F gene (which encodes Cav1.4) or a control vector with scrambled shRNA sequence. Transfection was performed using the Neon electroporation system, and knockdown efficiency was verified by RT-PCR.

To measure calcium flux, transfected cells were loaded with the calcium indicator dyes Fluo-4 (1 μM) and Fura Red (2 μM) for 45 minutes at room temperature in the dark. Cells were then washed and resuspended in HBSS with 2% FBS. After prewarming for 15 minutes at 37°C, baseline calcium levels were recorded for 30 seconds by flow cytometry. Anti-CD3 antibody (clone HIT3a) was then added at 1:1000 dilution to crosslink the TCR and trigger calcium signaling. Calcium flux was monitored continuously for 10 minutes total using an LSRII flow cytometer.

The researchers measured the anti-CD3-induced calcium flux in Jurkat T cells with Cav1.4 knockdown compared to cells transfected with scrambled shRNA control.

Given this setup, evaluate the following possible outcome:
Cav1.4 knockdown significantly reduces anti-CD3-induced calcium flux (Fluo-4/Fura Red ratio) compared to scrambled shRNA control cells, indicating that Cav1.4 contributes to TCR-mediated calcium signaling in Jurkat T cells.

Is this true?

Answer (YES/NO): YES